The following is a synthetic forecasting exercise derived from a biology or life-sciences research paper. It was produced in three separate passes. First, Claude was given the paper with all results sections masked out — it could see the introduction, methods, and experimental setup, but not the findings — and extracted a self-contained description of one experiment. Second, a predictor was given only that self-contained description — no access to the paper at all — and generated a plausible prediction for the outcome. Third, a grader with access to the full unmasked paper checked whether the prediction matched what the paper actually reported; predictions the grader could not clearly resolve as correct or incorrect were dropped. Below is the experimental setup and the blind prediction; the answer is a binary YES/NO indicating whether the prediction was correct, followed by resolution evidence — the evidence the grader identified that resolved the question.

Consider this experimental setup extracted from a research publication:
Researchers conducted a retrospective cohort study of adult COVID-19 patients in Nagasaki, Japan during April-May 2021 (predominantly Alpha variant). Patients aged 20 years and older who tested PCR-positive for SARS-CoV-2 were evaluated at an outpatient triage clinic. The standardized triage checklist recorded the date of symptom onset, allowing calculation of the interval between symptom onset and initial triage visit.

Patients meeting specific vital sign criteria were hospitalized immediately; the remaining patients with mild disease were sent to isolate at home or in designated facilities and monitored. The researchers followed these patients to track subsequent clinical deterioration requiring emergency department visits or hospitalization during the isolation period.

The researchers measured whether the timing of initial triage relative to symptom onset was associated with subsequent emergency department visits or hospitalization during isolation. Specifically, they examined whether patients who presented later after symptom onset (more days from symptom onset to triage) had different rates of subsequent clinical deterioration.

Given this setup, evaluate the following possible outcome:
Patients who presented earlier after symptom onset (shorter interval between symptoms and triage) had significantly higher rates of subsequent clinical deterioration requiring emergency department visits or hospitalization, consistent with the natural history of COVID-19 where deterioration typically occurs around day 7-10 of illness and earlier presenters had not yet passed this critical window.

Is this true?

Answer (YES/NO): NO